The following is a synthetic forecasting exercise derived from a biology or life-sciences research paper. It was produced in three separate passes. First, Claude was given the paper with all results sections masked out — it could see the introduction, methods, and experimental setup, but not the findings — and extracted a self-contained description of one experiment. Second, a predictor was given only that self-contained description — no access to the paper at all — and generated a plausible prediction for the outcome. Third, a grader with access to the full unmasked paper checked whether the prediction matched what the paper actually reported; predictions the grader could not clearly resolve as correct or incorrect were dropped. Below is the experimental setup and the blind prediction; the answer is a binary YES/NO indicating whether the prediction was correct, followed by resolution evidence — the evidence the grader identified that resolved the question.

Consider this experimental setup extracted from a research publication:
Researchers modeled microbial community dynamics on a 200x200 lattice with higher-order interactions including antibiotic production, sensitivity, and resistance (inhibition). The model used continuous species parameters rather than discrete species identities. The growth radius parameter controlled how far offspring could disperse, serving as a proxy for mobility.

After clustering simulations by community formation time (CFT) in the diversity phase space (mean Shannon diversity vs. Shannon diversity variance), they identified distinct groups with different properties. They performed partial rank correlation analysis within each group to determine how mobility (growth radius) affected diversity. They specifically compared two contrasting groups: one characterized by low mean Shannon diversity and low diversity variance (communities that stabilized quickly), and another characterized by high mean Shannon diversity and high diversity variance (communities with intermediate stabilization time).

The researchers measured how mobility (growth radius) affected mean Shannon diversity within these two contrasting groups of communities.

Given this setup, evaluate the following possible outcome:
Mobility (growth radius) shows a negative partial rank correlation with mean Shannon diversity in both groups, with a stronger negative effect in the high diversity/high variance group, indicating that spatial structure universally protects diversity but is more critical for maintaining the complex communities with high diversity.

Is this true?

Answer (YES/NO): NO